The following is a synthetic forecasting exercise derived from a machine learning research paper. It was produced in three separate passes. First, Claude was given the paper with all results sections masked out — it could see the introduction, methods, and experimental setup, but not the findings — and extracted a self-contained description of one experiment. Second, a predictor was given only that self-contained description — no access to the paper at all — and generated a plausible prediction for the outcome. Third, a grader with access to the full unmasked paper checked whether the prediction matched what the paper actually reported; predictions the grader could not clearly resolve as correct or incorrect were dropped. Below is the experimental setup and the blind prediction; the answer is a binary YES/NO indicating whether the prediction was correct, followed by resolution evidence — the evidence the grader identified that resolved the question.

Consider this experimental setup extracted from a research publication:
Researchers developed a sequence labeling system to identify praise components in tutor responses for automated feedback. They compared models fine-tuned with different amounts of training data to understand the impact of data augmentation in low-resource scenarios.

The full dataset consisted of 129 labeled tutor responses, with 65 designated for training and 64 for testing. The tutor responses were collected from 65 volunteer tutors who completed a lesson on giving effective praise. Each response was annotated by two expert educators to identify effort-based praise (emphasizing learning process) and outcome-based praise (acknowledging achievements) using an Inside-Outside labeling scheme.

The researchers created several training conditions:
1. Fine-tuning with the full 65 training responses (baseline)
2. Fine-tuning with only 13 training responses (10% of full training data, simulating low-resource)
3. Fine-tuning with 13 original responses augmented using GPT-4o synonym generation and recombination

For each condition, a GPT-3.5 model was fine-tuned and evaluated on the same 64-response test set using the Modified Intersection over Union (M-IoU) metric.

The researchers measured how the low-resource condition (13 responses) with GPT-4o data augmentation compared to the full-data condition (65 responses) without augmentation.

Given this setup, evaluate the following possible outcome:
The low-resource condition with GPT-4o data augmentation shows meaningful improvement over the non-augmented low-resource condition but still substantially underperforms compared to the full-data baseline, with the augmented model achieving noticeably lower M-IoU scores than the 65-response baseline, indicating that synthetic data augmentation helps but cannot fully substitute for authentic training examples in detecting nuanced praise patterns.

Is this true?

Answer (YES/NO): NO